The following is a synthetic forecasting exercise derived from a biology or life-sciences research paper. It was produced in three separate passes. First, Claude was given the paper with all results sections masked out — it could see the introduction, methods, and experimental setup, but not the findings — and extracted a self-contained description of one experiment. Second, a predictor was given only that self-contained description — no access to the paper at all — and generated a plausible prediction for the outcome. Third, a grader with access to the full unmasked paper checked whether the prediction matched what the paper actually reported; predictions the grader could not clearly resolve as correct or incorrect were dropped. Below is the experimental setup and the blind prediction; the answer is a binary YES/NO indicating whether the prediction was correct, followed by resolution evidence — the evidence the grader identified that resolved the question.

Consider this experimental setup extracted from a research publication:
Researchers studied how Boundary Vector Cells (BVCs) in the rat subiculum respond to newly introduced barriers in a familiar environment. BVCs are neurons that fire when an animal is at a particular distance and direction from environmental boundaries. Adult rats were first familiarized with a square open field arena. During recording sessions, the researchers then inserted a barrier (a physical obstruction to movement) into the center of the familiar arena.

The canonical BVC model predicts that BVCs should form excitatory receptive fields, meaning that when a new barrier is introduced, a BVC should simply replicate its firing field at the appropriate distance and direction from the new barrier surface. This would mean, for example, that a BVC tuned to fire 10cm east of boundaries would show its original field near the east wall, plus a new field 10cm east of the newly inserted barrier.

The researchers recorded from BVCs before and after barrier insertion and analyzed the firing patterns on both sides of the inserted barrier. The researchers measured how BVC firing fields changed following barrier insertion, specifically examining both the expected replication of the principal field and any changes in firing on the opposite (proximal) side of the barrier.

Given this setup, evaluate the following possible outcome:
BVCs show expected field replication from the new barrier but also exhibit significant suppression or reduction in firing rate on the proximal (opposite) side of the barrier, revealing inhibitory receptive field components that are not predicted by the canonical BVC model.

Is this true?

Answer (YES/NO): YES